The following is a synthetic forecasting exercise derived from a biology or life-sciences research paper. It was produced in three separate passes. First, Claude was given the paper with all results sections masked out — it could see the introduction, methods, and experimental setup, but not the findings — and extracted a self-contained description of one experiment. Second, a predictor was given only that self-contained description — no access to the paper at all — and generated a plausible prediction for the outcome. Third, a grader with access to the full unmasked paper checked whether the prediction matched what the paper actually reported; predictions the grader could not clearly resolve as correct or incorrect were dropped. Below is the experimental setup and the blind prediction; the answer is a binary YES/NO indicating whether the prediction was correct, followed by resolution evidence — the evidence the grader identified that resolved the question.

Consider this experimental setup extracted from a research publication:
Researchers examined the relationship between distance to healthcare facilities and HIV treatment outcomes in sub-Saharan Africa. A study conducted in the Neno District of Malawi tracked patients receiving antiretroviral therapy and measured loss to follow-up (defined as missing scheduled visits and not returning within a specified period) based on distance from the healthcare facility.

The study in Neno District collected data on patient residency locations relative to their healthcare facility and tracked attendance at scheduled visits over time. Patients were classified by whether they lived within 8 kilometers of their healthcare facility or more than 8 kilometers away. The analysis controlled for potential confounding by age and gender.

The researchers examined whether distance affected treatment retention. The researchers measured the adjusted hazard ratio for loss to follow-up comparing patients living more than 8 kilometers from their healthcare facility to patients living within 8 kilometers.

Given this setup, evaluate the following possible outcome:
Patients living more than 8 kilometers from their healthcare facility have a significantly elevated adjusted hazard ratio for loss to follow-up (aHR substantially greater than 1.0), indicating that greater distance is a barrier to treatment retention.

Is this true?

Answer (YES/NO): YES